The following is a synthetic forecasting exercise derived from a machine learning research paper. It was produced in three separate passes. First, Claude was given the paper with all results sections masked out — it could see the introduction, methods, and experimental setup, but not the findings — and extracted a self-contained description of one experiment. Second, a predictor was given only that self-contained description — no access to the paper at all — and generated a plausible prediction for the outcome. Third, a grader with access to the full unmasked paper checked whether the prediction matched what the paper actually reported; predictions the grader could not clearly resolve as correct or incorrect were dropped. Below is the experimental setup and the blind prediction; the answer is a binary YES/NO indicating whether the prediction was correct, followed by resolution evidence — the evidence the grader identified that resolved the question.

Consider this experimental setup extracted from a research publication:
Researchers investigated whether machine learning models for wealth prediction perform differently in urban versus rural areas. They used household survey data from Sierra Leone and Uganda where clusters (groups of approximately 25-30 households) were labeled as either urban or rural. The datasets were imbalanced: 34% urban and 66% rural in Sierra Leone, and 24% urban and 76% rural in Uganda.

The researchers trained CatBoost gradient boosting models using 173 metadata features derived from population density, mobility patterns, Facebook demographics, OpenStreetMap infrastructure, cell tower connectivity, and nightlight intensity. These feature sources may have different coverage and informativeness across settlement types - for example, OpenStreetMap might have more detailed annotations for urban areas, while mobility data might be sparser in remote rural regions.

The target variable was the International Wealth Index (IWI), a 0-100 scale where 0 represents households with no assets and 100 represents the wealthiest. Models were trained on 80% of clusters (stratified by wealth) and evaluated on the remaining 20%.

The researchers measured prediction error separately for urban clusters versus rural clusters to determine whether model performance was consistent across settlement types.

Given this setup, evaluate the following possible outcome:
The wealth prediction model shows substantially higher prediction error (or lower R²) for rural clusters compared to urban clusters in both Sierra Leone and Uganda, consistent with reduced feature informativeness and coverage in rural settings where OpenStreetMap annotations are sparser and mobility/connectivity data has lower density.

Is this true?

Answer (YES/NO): NO